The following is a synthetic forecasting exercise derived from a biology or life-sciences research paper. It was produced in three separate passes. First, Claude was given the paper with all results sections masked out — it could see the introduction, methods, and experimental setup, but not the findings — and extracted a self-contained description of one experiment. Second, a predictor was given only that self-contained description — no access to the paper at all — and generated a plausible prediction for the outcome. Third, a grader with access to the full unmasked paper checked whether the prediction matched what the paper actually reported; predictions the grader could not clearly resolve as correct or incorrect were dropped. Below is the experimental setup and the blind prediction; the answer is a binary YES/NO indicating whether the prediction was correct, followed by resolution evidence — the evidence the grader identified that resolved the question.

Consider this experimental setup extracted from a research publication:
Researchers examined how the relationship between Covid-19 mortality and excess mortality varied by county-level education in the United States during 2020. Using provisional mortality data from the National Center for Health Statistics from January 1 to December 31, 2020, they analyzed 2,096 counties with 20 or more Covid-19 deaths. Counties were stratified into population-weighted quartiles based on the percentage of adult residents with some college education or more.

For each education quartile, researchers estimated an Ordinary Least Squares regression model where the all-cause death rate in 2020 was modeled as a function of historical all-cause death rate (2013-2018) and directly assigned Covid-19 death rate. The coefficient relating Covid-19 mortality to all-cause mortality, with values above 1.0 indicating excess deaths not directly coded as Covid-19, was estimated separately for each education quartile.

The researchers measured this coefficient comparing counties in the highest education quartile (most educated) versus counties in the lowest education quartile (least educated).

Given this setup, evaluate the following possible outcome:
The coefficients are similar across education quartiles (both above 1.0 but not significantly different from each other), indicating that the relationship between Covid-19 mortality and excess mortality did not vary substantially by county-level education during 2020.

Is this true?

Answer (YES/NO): NO